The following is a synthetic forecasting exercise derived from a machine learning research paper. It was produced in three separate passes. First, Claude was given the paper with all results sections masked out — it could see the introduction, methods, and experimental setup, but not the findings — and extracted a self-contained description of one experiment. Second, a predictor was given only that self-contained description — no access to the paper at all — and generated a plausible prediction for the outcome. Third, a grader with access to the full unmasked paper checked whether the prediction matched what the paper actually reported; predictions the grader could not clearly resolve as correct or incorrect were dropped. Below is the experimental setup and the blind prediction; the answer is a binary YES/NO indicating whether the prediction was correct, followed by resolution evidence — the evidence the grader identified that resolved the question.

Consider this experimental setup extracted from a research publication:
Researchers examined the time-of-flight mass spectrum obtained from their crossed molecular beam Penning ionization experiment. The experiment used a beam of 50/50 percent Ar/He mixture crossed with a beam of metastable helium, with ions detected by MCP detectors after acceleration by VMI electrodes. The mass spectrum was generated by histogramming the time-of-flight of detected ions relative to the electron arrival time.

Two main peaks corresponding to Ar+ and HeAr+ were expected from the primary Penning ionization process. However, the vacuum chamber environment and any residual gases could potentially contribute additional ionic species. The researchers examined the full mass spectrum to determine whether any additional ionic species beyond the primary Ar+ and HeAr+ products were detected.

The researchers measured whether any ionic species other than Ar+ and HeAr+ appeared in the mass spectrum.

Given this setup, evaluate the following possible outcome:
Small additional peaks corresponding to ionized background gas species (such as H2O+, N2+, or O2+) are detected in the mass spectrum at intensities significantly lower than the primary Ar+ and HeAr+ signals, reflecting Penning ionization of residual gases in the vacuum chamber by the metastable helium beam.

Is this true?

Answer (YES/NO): YES